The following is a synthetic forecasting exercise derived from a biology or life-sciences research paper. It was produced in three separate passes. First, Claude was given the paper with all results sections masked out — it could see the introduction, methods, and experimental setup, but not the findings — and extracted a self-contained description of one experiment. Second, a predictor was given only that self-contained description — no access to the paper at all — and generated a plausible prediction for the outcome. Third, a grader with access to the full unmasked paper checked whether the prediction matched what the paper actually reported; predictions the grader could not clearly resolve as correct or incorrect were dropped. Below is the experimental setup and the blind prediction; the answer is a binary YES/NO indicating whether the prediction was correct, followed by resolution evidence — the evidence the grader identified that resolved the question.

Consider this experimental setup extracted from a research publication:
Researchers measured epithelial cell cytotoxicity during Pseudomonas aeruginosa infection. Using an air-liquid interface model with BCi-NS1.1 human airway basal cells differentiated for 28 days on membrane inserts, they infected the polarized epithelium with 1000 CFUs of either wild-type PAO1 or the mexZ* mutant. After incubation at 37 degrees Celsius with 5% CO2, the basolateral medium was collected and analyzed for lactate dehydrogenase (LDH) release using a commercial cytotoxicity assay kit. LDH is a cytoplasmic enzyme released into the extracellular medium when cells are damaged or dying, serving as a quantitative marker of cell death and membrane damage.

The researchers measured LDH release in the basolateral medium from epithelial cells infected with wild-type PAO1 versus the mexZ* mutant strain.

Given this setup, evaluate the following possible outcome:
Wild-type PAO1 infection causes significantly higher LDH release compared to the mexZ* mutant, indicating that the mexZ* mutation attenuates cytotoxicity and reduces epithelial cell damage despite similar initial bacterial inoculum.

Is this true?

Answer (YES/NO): NO